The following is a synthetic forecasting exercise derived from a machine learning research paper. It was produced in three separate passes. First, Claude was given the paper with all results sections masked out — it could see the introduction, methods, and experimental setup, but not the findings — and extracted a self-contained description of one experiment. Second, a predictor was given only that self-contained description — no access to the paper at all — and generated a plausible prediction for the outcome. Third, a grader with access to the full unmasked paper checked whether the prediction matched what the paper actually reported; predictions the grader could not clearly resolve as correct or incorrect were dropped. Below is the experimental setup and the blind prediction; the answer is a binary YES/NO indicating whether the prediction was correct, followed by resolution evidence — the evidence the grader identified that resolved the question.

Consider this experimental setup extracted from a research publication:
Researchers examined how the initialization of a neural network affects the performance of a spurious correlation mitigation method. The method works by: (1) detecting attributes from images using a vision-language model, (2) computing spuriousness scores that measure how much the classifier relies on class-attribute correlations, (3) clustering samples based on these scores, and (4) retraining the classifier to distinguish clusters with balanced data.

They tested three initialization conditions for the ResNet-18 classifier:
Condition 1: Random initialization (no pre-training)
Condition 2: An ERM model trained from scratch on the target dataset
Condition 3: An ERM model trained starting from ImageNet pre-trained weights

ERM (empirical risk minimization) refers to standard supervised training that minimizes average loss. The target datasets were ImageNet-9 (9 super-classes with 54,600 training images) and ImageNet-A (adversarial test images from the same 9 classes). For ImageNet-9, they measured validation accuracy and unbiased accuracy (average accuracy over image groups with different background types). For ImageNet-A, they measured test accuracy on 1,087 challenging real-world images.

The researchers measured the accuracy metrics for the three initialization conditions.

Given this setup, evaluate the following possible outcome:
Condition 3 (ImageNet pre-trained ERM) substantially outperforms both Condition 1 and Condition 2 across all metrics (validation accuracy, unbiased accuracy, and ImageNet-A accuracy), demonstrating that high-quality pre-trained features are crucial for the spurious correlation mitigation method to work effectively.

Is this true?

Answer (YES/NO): NO